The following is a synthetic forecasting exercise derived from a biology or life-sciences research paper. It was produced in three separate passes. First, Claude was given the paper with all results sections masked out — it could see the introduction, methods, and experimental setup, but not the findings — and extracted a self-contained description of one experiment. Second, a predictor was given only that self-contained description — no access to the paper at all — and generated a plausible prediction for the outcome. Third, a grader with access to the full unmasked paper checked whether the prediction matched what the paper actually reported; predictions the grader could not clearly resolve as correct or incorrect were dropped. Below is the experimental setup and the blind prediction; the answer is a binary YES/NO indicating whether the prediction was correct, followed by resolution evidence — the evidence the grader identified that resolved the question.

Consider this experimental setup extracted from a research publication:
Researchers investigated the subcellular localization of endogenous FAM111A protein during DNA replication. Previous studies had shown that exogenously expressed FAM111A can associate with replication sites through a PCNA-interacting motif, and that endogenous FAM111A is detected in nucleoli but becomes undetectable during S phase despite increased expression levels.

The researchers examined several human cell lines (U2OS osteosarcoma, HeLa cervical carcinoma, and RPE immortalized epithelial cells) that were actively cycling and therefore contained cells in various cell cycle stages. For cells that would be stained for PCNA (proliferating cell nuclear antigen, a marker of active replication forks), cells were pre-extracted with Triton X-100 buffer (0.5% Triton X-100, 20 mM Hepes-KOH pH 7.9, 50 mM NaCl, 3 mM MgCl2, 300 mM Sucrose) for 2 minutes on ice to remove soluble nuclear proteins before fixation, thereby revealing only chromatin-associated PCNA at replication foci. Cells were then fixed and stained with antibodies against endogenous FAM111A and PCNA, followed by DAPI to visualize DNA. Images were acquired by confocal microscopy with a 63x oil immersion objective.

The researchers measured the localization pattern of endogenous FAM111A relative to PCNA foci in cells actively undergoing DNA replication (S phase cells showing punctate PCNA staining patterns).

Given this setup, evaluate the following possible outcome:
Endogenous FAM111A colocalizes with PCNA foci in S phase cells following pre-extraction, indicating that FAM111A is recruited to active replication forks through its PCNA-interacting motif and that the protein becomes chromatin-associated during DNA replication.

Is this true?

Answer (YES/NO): YES